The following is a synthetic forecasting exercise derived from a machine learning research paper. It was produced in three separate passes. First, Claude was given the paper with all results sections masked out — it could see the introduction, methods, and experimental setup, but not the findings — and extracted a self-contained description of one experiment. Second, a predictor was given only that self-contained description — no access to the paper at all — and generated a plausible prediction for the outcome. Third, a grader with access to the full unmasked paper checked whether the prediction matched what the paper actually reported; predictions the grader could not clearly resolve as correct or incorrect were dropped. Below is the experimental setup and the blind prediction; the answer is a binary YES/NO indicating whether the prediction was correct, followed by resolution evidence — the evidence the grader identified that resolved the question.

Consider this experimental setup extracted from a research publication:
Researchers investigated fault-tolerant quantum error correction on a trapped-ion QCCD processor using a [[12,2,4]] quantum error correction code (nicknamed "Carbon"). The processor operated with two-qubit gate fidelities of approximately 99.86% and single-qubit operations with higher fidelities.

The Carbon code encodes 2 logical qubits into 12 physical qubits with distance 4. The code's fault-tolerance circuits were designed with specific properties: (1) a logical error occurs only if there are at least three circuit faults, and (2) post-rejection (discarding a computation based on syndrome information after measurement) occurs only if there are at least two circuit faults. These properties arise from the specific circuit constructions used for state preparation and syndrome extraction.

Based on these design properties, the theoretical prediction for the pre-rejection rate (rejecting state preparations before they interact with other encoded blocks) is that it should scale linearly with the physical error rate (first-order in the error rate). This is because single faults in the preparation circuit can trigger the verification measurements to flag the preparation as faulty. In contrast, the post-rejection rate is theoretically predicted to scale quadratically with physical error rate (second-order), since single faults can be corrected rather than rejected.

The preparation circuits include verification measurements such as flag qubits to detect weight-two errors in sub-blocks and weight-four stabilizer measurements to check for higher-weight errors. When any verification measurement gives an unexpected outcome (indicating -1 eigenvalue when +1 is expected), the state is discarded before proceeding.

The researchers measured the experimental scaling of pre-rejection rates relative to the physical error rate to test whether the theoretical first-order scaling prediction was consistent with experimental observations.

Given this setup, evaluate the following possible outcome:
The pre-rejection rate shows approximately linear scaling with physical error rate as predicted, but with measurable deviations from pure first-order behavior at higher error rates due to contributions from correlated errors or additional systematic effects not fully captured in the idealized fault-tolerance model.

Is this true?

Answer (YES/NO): NO